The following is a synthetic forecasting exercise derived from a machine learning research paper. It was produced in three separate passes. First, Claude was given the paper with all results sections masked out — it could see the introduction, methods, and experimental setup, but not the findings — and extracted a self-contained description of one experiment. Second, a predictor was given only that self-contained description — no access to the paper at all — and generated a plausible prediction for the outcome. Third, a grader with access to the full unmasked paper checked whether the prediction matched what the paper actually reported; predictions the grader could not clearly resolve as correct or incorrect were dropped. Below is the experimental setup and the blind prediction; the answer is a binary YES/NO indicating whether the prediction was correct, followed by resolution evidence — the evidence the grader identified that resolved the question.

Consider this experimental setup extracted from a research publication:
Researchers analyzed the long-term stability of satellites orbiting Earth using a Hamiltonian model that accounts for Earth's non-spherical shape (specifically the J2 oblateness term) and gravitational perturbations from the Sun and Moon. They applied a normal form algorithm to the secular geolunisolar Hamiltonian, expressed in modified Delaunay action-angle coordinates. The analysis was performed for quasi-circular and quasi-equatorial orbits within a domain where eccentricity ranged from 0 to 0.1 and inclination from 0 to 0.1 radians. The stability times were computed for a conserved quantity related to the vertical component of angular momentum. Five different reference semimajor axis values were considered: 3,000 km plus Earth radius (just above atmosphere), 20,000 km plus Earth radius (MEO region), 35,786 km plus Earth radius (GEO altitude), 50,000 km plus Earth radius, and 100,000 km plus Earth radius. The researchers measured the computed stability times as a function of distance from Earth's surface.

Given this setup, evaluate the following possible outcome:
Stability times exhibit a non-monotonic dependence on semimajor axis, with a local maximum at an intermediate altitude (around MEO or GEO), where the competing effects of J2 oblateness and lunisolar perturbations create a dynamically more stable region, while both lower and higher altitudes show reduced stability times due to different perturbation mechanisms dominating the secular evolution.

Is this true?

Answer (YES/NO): NO